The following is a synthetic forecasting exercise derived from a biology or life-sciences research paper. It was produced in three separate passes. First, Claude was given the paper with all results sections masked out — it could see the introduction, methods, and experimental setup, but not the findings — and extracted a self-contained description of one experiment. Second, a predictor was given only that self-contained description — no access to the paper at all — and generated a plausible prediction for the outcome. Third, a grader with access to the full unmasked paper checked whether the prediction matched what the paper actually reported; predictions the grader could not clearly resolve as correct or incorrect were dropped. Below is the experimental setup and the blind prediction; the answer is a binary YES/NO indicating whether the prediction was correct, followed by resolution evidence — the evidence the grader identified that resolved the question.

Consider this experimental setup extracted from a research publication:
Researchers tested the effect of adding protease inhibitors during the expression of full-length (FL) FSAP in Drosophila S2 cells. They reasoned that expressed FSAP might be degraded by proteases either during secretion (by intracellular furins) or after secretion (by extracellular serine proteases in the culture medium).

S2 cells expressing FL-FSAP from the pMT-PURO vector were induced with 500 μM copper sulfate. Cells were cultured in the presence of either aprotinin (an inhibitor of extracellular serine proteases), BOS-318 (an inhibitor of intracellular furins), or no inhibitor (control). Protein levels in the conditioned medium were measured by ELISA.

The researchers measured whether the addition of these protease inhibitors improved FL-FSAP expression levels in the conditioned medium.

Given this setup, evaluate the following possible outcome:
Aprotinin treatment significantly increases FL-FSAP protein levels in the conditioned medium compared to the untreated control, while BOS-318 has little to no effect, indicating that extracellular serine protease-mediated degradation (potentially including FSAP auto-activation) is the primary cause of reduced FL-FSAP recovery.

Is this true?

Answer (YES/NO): NO